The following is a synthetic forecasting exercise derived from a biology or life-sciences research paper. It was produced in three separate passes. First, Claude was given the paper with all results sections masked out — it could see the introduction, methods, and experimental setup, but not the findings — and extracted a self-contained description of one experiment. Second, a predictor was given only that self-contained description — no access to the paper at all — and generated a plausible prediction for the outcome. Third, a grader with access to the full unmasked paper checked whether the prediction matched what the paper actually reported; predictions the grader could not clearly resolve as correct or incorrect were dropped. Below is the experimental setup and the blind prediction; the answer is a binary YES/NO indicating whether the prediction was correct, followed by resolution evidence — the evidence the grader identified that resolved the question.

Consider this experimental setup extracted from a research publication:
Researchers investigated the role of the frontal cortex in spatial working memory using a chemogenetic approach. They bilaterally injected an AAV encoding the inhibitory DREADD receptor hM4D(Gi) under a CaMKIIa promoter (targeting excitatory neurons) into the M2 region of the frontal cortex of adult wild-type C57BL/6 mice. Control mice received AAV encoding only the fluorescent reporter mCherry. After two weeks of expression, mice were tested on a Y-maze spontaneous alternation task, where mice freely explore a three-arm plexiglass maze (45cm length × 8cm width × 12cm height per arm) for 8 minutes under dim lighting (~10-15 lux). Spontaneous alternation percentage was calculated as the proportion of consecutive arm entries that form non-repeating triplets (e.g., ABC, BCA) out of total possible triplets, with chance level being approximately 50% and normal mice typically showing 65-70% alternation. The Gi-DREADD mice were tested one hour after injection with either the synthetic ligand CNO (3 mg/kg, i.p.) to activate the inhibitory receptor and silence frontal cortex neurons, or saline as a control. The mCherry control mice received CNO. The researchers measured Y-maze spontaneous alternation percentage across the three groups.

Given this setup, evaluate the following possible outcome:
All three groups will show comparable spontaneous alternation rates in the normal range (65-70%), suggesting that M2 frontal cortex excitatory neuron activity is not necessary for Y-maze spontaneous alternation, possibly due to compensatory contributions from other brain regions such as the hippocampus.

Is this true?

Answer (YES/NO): NO